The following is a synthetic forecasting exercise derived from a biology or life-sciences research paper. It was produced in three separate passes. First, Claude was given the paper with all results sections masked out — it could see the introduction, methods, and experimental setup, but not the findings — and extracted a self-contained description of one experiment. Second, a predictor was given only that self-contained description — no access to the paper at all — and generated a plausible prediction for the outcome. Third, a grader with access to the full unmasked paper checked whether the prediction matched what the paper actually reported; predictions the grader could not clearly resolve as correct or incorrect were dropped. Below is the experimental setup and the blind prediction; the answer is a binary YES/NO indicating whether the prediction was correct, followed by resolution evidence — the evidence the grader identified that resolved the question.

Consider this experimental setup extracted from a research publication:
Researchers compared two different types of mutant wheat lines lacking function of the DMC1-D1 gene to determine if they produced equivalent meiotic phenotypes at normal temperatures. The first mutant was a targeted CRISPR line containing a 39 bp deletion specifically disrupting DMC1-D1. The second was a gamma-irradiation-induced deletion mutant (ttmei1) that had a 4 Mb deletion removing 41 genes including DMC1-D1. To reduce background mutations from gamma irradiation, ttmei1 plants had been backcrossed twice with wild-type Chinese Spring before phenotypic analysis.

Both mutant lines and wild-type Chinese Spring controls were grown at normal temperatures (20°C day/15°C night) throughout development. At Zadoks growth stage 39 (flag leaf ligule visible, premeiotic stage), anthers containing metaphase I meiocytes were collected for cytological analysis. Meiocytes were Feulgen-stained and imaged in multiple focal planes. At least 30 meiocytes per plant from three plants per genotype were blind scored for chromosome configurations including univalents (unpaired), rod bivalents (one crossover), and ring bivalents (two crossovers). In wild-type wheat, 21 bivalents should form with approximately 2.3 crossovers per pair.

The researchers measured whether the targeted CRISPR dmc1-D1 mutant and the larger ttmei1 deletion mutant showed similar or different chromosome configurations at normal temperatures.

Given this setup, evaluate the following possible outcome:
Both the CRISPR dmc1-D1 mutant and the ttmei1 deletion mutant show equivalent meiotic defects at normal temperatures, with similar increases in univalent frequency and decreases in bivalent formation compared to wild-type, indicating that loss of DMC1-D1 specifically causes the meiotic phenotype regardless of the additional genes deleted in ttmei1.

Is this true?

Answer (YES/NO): YES